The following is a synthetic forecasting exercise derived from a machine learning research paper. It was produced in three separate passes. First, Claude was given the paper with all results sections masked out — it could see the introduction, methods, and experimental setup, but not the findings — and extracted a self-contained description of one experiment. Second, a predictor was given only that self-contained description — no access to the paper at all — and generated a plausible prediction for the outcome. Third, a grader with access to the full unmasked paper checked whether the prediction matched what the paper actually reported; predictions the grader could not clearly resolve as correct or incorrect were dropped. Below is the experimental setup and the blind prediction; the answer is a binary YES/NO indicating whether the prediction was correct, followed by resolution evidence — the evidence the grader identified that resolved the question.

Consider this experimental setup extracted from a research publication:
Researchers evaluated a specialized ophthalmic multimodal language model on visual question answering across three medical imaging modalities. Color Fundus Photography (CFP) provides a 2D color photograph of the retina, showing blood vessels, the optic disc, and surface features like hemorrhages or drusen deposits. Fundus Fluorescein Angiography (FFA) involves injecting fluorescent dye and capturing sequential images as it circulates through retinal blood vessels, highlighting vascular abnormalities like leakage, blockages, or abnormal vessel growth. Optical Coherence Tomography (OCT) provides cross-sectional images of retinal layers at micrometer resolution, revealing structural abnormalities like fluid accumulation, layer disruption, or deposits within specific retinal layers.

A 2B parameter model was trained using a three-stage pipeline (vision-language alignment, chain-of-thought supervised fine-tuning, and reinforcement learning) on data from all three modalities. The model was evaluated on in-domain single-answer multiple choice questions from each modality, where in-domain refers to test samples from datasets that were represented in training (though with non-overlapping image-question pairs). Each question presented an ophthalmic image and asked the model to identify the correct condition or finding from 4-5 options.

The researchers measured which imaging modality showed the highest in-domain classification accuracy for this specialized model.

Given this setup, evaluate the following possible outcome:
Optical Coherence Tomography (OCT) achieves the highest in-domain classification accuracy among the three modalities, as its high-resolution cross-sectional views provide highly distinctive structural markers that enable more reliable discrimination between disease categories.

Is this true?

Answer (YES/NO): NO